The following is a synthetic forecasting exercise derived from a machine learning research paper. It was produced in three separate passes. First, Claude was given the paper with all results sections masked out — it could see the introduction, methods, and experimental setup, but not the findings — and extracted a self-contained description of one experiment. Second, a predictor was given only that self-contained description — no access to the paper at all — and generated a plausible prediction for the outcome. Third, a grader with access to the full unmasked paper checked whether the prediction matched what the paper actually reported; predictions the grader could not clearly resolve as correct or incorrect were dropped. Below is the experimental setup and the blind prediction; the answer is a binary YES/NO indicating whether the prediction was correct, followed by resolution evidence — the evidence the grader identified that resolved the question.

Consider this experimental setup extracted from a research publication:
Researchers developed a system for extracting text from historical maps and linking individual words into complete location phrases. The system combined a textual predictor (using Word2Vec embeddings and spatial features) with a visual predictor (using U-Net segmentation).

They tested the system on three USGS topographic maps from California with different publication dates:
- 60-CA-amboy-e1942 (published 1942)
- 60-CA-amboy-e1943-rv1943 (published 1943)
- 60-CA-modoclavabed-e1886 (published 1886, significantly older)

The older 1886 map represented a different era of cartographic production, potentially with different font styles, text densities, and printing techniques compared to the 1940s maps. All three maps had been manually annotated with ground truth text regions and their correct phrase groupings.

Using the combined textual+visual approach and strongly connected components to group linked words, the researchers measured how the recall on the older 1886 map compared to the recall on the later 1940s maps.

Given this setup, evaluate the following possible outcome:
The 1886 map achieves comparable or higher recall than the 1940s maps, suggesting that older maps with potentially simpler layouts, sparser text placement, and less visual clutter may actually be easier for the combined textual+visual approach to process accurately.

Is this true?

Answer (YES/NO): NO